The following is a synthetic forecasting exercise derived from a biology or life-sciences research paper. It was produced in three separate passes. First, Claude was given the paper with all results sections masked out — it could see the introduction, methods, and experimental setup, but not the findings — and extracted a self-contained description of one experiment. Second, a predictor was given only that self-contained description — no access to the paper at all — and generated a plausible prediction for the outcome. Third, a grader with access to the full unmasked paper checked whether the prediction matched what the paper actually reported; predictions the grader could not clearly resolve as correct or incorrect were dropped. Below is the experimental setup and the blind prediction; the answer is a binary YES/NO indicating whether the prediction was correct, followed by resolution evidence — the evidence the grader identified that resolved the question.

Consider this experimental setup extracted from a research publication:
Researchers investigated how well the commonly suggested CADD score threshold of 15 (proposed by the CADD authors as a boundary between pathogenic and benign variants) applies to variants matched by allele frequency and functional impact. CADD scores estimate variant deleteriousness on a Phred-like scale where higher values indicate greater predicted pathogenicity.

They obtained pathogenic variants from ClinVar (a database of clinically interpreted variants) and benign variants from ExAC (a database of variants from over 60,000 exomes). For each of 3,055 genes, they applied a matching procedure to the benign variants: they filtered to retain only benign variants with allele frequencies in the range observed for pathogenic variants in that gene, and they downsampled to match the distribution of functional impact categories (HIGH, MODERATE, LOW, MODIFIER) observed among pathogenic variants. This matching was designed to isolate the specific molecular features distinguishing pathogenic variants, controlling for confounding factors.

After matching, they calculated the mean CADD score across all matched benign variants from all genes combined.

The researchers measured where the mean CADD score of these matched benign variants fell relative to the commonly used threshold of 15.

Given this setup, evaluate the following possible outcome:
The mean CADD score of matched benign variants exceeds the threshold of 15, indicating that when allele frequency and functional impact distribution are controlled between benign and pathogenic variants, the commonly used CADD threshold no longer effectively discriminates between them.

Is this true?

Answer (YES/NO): YES